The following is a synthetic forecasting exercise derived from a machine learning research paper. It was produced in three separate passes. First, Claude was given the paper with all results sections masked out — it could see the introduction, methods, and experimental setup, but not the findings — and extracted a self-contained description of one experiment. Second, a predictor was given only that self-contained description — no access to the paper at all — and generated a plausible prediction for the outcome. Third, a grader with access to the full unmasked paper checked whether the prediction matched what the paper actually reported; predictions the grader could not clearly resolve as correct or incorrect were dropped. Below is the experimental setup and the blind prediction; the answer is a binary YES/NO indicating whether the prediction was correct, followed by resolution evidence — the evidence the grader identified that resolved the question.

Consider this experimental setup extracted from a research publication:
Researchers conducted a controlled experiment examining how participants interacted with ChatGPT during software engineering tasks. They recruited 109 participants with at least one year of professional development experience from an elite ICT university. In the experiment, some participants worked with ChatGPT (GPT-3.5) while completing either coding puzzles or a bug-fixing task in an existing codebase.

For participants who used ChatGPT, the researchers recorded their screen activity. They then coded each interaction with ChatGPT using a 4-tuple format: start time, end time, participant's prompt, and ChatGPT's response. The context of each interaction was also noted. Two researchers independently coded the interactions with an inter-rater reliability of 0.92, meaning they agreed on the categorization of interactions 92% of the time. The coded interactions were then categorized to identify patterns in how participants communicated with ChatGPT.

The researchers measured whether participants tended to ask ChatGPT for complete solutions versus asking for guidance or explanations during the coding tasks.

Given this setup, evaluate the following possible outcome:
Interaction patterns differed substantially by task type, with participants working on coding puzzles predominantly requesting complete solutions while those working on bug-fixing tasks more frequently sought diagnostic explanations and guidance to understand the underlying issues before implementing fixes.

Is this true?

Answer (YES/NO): NO